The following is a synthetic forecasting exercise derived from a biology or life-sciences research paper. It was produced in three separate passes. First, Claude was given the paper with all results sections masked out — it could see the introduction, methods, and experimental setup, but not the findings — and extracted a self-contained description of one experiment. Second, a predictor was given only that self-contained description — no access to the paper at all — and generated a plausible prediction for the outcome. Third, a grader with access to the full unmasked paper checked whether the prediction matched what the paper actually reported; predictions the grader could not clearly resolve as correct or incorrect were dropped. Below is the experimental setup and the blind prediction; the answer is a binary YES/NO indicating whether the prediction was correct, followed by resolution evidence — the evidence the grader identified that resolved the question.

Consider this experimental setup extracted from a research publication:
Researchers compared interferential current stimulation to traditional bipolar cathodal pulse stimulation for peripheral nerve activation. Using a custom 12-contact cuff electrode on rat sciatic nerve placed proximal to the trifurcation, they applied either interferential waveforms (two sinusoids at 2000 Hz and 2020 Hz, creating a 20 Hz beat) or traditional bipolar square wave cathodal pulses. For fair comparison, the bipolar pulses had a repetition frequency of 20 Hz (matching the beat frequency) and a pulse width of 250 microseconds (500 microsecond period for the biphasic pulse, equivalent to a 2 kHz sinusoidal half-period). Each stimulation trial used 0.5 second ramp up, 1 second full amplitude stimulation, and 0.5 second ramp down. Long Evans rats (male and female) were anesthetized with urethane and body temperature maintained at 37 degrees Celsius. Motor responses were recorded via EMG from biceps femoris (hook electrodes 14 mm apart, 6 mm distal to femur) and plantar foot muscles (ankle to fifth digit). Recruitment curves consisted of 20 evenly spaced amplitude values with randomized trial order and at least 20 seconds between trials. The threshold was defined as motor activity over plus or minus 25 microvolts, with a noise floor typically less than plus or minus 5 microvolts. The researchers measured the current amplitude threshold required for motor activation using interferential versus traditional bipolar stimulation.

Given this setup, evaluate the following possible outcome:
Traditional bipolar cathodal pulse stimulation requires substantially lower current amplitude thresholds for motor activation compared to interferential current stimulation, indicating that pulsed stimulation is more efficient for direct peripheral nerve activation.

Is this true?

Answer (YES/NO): NO